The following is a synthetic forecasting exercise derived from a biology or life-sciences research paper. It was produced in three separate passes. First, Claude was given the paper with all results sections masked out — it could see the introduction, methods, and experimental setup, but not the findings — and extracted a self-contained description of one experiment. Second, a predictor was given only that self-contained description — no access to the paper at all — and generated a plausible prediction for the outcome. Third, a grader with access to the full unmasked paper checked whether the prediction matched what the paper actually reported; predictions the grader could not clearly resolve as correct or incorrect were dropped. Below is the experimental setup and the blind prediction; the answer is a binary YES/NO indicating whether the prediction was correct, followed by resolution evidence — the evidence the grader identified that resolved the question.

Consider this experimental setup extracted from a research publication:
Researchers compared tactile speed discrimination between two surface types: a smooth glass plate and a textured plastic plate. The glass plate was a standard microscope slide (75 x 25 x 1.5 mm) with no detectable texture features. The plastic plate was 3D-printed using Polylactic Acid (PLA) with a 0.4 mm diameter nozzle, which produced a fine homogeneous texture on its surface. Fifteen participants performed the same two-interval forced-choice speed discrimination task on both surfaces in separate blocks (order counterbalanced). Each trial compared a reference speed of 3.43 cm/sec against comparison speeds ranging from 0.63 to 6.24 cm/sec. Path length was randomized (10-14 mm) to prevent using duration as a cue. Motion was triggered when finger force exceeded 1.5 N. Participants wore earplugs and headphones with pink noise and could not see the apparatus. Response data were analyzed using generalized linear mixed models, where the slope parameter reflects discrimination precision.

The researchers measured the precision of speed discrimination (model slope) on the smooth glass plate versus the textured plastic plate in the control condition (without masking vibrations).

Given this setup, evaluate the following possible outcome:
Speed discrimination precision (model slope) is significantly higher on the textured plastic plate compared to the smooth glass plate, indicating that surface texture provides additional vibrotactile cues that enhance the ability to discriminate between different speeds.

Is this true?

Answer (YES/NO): NO